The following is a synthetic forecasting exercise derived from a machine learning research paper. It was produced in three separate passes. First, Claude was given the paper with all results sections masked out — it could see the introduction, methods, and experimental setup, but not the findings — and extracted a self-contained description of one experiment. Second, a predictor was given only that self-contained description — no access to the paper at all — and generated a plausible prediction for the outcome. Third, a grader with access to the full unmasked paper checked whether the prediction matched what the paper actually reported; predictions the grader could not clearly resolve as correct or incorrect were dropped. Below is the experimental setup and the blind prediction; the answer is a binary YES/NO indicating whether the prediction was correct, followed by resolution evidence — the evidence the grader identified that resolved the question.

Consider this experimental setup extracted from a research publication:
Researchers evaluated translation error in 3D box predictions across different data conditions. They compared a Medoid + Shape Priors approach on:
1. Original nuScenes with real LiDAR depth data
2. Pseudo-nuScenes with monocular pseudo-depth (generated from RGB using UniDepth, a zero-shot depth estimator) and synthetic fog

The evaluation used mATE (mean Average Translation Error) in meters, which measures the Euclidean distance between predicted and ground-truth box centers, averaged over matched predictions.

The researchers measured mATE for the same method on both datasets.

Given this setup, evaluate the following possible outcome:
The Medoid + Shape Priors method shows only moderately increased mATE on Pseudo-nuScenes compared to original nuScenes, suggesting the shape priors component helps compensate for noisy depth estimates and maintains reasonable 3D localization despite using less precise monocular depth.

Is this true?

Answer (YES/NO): NO